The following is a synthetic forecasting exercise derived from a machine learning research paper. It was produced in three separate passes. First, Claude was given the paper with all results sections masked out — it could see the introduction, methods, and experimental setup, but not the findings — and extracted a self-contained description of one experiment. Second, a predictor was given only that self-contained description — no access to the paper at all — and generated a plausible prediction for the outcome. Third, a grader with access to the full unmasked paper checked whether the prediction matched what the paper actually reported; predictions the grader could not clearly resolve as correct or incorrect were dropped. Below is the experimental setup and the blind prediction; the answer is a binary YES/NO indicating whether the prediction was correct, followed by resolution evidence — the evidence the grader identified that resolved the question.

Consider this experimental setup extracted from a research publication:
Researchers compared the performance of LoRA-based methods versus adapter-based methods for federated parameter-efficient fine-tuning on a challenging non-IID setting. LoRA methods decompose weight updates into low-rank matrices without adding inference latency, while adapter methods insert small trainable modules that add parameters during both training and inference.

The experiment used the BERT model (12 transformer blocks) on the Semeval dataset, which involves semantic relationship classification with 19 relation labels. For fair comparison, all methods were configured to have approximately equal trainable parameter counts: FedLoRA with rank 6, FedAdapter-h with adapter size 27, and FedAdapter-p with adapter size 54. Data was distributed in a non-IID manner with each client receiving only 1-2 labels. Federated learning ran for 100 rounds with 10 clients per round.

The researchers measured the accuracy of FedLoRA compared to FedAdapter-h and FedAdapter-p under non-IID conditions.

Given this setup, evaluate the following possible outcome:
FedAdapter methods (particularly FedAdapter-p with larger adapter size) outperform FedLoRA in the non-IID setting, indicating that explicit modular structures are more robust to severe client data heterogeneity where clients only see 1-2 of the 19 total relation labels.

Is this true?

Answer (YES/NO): NO